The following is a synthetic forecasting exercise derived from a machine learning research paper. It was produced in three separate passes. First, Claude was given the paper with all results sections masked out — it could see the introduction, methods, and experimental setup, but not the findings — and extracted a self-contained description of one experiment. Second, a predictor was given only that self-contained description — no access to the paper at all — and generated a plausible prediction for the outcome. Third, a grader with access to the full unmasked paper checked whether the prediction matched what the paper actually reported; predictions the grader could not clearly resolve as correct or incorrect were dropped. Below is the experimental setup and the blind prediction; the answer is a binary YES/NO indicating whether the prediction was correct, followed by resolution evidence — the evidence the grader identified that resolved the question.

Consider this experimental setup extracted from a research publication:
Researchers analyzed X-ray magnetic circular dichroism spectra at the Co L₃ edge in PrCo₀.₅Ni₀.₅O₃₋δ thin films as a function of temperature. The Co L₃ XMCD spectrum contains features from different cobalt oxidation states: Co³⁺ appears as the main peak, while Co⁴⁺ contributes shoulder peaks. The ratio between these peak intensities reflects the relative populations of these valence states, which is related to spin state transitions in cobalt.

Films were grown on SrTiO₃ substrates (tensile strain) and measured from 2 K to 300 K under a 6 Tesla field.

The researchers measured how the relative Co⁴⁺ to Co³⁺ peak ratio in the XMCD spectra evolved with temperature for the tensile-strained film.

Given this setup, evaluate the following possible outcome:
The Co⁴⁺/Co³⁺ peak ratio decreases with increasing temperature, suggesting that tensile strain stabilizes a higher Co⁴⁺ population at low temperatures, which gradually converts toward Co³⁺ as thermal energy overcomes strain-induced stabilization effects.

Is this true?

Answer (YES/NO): NO